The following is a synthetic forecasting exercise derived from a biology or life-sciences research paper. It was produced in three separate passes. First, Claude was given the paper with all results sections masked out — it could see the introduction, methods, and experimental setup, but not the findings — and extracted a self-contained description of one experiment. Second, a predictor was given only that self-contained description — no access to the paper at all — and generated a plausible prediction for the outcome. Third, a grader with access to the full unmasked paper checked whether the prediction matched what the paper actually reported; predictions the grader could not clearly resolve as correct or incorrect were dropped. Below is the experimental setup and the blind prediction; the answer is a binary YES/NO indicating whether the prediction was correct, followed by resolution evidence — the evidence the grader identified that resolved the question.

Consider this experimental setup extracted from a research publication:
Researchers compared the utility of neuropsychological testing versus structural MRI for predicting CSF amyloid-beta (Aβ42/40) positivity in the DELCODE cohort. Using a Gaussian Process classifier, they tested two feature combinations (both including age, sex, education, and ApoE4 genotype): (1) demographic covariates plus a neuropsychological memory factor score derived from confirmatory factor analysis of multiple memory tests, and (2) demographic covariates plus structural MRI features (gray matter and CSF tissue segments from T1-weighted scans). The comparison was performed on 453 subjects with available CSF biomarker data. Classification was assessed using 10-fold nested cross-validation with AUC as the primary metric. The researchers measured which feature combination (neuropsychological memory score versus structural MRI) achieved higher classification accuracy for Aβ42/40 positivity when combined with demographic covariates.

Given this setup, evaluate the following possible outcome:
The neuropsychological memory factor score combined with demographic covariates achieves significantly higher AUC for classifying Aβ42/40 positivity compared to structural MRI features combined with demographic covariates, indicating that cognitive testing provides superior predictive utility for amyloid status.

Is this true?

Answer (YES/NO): YES